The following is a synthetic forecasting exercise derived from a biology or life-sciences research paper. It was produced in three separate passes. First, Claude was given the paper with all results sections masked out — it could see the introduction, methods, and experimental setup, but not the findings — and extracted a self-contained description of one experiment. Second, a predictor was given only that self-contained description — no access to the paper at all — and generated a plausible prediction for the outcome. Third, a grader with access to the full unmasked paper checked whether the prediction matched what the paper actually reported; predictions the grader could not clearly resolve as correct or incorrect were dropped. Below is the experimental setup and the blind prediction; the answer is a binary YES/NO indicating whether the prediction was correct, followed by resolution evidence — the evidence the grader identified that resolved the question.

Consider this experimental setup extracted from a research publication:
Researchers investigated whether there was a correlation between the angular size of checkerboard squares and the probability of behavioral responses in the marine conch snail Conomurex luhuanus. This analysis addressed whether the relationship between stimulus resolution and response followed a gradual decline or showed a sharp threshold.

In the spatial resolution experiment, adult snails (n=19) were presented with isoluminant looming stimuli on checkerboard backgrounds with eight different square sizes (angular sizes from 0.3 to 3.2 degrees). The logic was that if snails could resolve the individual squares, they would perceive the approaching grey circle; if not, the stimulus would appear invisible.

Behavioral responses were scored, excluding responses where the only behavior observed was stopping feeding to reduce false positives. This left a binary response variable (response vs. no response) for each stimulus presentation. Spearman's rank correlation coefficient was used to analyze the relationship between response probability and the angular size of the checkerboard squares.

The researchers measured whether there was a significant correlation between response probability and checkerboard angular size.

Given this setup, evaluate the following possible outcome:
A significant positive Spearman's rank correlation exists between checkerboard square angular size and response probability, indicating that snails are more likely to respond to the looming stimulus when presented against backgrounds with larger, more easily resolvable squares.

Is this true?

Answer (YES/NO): YES